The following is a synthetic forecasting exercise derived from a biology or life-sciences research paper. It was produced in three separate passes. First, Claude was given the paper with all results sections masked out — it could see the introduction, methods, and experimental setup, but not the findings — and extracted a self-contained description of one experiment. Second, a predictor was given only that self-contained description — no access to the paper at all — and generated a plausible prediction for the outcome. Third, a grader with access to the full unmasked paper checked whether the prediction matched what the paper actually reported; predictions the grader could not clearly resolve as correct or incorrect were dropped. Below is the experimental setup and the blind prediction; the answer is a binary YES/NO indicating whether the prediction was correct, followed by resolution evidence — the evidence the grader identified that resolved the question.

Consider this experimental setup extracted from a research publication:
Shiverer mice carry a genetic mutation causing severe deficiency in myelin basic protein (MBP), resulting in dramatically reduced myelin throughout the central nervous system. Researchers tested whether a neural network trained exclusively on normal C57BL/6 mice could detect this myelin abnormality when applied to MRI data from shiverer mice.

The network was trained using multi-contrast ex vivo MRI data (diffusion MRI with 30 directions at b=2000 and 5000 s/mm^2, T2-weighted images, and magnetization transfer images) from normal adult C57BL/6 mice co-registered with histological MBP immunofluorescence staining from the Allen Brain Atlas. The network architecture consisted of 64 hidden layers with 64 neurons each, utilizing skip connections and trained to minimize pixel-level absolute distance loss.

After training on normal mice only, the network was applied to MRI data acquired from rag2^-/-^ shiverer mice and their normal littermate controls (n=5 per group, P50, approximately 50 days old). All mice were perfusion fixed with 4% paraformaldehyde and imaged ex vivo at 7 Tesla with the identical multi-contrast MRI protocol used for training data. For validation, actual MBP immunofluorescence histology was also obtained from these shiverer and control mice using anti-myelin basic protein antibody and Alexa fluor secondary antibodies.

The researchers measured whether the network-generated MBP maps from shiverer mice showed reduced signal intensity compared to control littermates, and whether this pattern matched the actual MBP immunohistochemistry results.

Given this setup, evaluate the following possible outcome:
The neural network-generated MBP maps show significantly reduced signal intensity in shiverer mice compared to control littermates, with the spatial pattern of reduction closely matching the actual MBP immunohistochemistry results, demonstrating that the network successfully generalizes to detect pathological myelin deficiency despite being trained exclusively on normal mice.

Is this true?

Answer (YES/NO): YES